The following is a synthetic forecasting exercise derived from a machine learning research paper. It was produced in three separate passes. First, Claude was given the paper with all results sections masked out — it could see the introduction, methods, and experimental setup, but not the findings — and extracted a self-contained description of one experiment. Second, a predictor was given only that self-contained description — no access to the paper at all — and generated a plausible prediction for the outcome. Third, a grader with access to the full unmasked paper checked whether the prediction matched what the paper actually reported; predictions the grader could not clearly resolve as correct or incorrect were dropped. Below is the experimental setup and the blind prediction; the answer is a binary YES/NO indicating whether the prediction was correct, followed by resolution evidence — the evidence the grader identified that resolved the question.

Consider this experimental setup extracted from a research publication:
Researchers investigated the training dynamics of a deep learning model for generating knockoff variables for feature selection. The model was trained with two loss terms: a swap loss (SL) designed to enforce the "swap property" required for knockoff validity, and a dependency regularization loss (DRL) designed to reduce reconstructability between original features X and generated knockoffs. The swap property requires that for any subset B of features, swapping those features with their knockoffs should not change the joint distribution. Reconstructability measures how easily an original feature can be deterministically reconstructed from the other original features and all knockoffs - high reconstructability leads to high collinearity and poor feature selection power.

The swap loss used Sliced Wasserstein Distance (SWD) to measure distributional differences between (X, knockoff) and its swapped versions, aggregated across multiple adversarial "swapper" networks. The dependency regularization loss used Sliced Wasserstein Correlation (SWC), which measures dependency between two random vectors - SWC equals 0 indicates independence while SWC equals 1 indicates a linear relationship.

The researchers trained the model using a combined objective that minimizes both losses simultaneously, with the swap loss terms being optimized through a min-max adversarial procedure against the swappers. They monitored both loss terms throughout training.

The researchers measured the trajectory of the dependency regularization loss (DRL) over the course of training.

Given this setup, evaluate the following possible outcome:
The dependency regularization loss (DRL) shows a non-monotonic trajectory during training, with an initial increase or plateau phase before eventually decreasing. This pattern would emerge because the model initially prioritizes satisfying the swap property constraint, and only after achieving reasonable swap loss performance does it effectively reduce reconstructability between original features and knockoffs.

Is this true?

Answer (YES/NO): NO